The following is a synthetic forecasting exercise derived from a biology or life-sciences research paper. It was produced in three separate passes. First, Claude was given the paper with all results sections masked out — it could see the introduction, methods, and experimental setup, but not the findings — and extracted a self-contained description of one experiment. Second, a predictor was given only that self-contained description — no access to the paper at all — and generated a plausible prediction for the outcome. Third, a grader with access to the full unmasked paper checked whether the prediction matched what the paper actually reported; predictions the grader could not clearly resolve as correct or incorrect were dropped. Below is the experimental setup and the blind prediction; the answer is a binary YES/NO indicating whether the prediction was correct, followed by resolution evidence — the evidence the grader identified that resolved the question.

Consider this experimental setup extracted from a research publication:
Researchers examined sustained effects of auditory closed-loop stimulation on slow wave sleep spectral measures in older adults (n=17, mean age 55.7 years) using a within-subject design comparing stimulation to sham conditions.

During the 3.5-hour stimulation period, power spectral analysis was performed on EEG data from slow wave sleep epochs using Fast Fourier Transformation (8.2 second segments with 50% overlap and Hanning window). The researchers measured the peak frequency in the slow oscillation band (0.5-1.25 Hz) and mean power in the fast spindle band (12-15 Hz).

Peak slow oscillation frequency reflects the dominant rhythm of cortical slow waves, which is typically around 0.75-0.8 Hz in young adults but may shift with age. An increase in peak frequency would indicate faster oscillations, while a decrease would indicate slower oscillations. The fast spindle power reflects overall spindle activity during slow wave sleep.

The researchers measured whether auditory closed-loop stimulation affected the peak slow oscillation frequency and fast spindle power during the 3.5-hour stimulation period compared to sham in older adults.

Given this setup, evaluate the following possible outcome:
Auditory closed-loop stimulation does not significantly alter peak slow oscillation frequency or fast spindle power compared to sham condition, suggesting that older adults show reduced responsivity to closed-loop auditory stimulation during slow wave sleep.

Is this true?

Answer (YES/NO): YES